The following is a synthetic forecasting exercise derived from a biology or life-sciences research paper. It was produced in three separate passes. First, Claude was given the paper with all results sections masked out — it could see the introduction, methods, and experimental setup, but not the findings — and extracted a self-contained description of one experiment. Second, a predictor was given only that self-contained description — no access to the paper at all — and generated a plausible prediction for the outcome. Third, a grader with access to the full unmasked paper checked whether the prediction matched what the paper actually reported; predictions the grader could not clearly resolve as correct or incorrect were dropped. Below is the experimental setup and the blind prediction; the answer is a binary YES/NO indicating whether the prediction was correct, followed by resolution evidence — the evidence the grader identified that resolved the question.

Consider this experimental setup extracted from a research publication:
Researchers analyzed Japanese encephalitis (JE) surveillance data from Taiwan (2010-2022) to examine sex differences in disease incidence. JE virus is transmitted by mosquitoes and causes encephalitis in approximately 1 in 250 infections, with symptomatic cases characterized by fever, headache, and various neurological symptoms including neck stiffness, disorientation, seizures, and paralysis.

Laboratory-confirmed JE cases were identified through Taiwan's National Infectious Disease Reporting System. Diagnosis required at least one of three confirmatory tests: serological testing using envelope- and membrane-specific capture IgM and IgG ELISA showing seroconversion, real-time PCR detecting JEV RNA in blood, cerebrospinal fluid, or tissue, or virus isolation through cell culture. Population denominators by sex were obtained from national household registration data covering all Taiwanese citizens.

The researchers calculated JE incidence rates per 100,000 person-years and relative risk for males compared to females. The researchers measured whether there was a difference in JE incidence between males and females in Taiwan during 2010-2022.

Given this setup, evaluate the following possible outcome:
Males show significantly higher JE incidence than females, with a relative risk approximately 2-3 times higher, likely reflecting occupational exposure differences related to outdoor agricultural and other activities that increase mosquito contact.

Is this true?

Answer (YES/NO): NO